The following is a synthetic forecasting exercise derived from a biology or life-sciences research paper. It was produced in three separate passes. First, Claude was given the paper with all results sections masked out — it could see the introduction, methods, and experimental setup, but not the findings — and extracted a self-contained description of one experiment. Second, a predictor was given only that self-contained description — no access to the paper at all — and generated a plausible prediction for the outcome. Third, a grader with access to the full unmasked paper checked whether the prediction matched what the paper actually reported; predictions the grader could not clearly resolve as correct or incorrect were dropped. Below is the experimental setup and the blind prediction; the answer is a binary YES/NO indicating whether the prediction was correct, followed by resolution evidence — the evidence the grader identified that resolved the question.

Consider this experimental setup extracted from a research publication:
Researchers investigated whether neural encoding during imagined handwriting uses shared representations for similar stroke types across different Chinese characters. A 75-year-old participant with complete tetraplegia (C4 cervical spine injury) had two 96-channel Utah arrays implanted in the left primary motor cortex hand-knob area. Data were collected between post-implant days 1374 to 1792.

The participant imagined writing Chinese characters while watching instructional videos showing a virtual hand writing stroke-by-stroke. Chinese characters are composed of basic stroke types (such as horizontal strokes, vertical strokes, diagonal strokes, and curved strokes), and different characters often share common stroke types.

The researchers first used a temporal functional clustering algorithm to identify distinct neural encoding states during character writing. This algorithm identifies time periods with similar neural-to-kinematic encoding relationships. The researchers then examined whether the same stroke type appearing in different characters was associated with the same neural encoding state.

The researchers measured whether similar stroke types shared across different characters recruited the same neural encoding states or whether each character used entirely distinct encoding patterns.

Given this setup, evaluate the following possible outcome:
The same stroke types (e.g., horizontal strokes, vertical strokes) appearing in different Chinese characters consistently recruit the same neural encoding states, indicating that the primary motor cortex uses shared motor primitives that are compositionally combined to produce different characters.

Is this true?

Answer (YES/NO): NO